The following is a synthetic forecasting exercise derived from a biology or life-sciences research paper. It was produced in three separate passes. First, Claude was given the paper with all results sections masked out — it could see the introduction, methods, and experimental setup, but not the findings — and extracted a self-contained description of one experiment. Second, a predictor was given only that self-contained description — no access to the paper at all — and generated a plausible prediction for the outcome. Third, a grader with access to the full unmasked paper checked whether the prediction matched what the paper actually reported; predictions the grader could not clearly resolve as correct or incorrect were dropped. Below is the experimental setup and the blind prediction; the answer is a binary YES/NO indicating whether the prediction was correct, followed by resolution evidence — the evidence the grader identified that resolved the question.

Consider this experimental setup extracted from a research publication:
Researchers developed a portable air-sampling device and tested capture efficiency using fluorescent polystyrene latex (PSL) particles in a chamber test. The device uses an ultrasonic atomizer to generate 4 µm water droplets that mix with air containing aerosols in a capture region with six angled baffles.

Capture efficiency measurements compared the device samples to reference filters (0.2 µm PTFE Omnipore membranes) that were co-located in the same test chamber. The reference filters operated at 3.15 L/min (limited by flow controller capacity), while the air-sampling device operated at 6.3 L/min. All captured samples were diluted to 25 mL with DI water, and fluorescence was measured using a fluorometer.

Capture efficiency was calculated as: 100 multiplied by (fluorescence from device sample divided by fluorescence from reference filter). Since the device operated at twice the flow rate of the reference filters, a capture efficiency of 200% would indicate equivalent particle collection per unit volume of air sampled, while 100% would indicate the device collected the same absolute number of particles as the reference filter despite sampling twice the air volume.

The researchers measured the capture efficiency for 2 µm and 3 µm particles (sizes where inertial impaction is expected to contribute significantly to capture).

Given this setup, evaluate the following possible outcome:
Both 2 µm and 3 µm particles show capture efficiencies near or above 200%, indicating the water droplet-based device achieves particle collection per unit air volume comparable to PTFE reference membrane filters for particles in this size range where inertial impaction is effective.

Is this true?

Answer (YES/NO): NO